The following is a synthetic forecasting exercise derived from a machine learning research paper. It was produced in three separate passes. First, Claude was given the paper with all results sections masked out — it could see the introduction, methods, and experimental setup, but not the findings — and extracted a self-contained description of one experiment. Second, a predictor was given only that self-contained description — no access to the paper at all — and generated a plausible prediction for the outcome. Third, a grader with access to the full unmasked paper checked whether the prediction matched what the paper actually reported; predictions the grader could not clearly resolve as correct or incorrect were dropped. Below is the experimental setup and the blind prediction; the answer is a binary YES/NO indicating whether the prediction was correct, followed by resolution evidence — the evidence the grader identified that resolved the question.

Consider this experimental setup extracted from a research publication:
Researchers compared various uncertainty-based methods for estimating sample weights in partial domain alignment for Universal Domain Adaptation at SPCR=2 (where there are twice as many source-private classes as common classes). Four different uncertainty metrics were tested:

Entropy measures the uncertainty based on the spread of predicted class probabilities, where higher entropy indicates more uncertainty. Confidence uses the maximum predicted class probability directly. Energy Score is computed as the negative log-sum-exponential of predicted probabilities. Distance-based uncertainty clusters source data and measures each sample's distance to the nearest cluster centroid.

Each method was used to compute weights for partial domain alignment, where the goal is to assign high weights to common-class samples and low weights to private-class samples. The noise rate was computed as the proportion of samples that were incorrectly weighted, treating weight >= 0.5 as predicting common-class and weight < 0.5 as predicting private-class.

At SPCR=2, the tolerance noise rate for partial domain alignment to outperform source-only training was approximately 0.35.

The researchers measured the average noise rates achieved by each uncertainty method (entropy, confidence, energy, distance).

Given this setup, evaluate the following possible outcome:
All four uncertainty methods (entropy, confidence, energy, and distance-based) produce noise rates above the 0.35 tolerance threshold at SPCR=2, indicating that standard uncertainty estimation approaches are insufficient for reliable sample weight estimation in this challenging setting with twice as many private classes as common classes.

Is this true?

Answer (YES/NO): NO